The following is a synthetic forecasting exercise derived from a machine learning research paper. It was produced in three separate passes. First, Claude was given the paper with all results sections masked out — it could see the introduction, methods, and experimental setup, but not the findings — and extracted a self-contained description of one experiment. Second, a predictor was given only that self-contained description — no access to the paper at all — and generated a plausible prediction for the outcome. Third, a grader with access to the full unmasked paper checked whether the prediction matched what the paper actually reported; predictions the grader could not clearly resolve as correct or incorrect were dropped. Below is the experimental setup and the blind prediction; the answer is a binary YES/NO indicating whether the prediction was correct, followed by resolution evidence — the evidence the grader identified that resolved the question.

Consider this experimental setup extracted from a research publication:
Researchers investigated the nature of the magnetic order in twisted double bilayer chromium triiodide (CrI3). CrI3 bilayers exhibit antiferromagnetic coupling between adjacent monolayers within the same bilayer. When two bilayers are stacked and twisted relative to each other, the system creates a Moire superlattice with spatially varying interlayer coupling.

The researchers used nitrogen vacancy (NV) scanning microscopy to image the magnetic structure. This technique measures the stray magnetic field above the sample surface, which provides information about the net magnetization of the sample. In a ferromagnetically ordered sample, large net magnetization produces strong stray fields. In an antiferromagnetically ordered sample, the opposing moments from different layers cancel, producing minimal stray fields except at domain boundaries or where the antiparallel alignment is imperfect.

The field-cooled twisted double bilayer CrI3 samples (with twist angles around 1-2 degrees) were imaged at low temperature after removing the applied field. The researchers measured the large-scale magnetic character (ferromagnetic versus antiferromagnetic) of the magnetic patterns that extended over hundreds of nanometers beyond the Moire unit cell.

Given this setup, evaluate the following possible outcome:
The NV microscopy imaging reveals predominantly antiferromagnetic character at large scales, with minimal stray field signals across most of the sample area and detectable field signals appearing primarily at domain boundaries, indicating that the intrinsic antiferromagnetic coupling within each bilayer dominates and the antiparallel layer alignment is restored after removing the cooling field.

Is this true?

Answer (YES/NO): NO